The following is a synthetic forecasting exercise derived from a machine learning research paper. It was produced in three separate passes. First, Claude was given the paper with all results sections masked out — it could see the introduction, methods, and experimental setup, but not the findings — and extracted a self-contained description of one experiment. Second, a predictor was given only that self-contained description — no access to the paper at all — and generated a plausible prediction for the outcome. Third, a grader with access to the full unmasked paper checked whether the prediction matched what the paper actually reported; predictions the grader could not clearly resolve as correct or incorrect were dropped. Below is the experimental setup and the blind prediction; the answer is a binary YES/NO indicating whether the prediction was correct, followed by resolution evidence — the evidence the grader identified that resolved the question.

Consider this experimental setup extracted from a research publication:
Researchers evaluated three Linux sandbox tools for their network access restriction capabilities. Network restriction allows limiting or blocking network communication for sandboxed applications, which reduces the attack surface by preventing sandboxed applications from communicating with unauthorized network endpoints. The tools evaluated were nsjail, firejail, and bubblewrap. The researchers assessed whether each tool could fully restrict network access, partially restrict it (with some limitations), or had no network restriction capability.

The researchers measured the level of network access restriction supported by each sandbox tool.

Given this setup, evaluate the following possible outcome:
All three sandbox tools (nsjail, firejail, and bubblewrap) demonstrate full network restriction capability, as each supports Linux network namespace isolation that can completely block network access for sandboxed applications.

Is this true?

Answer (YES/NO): NO